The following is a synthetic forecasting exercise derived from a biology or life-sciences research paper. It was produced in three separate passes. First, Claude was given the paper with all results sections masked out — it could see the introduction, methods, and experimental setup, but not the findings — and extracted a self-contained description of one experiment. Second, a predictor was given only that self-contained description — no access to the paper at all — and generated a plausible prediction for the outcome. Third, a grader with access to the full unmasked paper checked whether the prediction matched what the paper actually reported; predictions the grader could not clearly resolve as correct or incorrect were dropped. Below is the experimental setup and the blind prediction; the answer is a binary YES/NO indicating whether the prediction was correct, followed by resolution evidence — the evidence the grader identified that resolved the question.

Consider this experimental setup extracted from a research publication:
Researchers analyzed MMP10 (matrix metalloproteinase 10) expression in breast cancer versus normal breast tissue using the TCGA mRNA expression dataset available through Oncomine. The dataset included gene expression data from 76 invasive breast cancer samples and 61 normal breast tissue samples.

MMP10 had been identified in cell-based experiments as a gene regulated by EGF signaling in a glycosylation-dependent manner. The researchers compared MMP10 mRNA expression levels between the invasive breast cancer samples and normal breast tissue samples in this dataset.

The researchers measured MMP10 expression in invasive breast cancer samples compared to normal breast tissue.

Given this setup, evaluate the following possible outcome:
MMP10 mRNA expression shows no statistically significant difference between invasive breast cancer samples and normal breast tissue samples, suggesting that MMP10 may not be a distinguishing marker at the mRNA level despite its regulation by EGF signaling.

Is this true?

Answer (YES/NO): NO